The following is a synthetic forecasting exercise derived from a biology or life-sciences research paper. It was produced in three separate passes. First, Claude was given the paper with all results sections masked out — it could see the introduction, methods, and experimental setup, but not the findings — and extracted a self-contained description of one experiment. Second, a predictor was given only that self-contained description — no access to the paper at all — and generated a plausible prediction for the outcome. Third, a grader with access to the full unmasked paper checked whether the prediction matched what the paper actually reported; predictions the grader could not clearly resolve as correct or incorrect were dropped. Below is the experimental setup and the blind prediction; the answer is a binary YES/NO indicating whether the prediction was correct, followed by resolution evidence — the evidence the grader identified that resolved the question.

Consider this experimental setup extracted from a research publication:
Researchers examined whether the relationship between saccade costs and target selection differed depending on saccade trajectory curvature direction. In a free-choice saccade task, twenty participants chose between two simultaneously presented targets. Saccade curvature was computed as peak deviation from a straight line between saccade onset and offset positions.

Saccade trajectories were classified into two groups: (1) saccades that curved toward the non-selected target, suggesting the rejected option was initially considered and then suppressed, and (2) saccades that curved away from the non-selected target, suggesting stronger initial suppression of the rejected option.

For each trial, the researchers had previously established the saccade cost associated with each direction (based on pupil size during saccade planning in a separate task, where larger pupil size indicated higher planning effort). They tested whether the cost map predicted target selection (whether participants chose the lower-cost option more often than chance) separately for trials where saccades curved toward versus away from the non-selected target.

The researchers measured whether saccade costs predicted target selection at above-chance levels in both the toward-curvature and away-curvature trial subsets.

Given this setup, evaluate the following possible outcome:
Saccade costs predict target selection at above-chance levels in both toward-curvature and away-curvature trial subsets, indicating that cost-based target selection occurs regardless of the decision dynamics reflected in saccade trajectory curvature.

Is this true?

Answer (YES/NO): NO